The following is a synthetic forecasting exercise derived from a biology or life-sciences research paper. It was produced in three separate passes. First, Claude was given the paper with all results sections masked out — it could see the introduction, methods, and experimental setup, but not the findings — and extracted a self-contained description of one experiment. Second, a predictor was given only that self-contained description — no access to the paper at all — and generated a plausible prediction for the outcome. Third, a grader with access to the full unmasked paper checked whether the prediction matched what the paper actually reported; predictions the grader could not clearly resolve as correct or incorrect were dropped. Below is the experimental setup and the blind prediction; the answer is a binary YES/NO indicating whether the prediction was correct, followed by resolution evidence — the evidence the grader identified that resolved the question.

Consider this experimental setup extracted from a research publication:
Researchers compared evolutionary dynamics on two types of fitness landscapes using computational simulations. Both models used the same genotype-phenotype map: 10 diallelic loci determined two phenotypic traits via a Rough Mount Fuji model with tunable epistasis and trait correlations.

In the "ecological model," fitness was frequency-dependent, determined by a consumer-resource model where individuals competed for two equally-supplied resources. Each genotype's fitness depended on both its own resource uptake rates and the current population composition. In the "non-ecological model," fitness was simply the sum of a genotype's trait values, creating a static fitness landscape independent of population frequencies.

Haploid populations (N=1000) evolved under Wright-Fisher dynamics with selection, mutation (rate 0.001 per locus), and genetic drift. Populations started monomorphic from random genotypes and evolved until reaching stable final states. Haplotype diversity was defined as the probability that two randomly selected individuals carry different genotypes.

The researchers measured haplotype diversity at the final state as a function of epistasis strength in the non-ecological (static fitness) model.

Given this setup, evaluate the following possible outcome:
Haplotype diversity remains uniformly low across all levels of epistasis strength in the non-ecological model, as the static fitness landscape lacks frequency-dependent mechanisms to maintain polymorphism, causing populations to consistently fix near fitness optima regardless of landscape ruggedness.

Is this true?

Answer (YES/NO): NO